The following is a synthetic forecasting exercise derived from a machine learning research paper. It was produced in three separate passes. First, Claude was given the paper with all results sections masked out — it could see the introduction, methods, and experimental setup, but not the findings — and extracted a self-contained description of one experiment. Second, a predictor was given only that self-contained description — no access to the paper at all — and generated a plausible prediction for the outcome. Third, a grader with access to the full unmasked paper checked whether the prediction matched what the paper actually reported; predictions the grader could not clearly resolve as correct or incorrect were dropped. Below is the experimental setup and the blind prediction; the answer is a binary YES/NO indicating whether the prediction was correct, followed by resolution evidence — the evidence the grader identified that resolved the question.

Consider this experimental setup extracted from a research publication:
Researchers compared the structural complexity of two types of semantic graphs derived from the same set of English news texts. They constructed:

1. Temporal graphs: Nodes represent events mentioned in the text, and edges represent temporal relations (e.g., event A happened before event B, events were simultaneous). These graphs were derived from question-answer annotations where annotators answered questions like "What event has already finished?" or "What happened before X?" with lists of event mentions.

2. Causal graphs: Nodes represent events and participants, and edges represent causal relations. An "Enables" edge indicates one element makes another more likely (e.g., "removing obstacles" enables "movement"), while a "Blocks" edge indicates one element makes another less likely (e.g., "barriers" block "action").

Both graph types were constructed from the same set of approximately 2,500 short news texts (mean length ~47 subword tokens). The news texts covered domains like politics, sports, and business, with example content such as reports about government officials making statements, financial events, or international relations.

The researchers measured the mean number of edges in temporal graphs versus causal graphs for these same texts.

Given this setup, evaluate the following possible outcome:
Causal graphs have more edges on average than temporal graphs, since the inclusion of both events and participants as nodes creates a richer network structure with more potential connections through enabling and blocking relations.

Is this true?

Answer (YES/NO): NO